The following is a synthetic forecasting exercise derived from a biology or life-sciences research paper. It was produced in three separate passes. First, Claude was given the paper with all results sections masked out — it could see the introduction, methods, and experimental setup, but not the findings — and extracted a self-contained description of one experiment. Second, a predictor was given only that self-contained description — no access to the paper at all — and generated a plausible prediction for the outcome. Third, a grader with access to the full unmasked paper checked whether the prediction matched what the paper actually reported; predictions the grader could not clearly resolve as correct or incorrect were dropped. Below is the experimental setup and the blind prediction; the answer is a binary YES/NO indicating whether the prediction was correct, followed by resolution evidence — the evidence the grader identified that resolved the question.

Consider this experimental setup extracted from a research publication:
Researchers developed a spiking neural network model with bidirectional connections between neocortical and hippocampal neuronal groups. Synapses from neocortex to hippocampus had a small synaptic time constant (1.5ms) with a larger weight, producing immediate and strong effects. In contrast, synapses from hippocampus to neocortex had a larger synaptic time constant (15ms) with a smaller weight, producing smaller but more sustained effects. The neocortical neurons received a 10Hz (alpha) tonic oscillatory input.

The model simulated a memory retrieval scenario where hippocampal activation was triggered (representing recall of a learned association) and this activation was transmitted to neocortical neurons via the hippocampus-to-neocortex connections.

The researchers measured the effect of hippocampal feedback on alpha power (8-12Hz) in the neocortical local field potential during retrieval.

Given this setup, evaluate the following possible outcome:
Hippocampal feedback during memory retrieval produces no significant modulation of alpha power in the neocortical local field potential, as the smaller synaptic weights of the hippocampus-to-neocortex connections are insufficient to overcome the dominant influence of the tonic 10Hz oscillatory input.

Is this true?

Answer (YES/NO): NO